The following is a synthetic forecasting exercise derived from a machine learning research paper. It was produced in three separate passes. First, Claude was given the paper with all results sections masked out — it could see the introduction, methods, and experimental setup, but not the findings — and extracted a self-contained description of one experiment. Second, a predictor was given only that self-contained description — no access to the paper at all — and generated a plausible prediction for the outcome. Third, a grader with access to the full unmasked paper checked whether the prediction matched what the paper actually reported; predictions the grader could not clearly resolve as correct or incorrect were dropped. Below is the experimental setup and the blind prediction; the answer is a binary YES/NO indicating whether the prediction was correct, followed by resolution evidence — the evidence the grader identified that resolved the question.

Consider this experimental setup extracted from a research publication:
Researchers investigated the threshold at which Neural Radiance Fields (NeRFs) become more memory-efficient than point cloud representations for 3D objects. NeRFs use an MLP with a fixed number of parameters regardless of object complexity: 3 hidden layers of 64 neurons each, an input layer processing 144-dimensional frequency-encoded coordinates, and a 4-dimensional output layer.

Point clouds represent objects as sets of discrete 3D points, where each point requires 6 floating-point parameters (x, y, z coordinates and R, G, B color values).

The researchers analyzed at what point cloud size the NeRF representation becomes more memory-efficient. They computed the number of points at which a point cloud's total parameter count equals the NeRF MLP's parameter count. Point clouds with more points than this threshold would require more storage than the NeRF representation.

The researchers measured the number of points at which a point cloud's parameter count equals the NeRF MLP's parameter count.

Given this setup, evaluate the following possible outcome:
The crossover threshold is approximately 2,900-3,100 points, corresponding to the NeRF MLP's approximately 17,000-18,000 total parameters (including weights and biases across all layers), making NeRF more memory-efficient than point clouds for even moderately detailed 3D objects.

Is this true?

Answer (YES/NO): NO